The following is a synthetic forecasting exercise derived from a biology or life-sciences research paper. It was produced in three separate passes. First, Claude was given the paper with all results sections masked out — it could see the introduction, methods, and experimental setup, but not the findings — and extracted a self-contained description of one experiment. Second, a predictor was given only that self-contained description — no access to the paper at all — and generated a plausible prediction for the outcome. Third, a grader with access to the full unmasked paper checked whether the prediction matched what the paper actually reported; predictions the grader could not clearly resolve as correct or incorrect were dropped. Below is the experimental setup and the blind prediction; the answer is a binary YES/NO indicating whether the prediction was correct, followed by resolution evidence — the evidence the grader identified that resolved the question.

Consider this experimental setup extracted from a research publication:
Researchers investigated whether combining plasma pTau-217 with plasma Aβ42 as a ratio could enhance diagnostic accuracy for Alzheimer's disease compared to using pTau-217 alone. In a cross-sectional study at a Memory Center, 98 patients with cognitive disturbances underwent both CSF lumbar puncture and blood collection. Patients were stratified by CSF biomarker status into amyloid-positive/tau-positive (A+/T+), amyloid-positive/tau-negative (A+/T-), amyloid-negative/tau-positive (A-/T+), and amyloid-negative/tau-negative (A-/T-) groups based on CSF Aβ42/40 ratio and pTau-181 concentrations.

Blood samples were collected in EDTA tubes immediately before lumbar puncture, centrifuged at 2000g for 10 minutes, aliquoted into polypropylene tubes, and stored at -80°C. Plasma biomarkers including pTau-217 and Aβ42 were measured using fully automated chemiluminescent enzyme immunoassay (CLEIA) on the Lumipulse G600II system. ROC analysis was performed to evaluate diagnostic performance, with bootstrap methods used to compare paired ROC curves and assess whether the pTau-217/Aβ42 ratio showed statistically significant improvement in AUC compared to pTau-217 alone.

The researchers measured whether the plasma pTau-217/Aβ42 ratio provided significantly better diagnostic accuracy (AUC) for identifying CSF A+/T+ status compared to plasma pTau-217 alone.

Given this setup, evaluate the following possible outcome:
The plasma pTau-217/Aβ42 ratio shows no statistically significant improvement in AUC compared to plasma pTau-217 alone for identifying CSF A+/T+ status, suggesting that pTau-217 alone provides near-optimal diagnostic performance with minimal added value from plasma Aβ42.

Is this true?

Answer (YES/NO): YES